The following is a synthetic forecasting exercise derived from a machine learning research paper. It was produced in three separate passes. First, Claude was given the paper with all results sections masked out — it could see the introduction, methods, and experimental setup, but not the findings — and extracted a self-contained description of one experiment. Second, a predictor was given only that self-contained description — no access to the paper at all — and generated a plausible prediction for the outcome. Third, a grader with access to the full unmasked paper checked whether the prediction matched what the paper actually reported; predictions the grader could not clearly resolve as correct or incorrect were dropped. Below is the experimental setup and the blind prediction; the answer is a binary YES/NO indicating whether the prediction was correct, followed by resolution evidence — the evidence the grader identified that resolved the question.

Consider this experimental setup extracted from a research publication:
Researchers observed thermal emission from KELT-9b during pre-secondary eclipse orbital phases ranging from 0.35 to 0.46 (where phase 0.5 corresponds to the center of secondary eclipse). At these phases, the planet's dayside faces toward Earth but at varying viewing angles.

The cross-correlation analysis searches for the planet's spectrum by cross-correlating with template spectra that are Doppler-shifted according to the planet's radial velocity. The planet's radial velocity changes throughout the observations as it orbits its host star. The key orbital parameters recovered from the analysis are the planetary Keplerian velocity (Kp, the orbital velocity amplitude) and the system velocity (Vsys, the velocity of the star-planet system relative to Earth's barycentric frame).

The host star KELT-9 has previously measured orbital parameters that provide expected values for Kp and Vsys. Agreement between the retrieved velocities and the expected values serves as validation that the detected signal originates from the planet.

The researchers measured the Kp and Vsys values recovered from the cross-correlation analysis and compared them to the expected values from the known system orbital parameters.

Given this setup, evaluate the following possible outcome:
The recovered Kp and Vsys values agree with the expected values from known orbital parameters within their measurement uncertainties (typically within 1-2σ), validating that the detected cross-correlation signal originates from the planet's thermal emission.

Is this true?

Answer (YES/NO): YES